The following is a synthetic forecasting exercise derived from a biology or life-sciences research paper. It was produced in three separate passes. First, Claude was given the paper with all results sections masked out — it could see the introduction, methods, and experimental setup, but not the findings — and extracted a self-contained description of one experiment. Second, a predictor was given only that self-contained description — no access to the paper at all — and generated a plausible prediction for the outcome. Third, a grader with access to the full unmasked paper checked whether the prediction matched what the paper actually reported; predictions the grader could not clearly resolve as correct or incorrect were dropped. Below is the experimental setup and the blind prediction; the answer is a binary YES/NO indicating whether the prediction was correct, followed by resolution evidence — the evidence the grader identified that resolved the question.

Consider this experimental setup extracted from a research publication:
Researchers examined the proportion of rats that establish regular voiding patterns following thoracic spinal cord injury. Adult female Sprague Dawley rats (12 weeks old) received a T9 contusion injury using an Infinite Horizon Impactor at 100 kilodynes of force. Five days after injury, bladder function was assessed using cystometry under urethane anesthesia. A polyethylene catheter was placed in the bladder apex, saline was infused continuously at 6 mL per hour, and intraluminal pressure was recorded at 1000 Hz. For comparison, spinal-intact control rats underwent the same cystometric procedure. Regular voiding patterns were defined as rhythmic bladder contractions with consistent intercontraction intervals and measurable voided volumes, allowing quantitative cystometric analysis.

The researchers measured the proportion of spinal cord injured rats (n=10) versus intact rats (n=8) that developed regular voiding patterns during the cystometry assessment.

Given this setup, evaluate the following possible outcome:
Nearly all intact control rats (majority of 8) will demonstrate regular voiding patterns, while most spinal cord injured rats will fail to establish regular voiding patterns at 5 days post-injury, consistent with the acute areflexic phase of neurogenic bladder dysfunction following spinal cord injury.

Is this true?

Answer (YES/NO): NO